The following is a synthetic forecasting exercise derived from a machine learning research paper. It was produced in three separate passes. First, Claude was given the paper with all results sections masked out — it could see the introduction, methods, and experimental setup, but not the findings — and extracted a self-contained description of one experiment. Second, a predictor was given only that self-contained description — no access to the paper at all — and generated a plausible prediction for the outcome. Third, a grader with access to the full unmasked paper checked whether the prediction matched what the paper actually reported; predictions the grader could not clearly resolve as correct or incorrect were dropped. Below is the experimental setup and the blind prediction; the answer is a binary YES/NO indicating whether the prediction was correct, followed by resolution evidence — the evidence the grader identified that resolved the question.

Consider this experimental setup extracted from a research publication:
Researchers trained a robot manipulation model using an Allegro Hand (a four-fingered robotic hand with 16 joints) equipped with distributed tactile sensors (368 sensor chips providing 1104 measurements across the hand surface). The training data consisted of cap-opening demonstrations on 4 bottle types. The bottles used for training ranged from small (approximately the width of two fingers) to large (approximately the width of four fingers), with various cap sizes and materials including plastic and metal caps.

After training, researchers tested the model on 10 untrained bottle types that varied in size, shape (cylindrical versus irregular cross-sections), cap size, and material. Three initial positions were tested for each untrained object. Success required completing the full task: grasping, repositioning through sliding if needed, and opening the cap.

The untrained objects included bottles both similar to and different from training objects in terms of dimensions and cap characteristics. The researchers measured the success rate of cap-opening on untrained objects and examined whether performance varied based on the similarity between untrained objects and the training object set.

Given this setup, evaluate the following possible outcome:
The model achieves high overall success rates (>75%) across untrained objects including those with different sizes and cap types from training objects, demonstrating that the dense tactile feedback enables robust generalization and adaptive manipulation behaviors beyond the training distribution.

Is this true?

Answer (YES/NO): NO